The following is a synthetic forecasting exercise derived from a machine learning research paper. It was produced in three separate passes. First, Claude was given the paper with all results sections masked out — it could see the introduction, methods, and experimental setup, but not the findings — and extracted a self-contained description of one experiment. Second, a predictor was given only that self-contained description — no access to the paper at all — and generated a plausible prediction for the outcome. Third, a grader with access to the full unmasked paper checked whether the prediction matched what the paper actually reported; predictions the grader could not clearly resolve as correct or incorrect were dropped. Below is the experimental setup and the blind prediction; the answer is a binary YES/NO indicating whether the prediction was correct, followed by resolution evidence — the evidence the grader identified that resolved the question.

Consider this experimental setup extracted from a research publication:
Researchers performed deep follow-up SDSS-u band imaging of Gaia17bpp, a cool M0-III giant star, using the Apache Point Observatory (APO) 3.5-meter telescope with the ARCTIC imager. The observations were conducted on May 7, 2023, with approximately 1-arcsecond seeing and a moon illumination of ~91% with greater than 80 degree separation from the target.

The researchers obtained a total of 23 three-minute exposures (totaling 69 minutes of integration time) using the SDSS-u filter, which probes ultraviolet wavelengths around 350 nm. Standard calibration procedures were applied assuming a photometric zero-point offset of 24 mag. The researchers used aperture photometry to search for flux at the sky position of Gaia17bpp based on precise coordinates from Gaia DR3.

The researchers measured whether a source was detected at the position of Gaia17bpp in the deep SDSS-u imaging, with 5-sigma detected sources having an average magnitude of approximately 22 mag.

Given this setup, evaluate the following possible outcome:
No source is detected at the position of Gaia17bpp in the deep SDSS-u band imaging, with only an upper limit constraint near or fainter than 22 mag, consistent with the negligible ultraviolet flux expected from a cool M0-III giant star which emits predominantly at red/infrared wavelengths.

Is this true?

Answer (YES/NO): YES